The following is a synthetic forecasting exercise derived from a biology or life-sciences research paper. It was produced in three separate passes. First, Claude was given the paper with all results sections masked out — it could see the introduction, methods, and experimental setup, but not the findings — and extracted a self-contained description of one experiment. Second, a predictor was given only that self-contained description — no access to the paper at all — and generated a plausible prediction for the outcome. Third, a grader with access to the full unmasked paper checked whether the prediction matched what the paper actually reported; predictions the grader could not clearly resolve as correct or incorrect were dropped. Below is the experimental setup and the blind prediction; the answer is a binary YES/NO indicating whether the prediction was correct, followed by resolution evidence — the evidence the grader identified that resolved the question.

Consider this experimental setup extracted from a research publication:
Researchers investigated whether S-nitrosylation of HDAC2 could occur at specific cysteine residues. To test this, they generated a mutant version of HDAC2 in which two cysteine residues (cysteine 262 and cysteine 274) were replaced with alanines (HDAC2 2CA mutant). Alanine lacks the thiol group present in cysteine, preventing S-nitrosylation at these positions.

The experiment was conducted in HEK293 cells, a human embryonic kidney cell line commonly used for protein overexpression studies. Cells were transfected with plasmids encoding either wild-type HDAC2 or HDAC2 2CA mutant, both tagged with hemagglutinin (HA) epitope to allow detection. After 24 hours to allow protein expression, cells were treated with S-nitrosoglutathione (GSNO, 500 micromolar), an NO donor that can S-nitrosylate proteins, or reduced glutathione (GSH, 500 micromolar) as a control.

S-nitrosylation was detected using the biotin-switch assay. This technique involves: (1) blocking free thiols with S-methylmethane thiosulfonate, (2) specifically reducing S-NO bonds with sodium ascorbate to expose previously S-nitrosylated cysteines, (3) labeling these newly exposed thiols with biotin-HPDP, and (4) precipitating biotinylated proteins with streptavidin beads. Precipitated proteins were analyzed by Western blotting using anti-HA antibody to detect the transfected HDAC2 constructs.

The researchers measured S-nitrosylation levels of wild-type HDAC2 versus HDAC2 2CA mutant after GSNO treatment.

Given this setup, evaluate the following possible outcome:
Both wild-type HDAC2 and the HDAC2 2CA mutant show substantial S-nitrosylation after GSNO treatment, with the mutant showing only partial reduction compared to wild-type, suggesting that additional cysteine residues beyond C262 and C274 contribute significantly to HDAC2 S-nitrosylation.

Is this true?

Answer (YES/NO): NO